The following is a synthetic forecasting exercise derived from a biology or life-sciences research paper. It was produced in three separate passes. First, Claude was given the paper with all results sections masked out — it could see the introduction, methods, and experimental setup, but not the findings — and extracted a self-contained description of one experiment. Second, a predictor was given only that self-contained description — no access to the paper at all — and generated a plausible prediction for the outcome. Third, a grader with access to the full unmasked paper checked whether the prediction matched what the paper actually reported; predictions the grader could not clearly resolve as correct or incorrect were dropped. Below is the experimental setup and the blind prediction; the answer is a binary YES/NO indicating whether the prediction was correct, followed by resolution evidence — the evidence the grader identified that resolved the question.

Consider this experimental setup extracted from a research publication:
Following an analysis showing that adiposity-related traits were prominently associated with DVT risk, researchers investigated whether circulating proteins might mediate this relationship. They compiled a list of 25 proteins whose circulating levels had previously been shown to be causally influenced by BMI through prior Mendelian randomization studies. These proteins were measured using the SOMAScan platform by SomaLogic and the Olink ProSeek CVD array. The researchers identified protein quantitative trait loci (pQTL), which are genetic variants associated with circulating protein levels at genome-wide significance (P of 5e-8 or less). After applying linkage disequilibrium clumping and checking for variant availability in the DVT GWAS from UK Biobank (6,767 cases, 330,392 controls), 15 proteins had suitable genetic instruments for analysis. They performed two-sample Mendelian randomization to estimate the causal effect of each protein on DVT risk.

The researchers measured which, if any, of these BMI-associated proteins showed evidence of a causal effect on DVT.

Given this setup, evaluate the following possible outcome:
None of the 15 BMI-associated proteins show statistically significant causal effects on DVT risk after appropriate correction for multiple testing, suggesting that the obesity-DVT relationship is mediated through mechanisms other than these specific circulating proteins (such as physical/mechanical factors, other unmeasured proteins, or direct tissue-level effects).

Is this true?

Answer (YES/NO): NO